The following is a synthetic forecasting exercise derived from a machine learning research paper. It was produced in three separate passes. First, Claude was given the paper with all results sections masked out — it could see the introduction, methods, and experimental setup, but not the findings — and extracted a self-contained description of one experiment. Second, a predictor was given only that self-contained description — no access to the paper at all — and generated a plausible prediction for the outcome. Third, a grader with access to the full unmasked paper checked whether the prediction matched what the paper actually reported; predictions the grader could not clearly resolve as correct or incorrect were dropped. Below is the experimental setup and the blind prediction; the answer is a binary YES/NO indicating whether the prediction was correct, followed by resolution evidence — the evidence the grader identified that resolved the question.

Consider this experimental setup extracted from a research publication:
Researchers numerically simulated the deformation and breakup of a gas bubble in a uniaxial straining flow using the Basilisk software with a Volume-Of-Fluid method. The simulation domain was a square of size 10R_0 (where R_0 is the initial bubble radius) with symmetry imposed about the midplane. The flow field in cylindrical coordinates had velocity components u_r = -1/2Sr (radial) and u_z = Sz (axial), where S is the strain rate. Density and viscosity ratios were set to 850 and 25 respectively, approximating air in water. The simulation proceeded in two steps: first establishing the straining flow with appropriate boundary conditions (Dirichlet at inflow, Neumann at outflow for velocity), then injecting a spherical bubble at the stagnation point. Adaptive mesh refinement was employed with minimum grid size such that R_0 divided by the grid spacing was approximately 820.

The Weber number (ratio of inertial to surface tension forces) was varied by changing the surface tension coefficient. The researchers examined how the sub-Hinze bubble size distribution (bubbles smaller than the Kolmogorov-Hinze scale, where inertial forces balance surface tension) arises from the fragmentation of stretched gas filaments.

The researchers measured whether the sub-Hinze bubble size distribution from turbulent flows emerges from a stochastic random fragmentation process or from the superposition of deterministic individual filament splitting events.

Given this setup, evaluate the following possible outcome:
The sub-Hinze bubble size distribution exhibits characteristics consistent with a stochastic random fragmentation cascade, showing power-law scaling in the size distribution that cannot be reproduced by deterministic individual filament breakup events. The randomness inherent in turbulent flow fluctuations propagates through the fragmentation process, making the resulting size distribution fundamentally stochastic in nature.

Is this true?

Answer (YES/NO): NO